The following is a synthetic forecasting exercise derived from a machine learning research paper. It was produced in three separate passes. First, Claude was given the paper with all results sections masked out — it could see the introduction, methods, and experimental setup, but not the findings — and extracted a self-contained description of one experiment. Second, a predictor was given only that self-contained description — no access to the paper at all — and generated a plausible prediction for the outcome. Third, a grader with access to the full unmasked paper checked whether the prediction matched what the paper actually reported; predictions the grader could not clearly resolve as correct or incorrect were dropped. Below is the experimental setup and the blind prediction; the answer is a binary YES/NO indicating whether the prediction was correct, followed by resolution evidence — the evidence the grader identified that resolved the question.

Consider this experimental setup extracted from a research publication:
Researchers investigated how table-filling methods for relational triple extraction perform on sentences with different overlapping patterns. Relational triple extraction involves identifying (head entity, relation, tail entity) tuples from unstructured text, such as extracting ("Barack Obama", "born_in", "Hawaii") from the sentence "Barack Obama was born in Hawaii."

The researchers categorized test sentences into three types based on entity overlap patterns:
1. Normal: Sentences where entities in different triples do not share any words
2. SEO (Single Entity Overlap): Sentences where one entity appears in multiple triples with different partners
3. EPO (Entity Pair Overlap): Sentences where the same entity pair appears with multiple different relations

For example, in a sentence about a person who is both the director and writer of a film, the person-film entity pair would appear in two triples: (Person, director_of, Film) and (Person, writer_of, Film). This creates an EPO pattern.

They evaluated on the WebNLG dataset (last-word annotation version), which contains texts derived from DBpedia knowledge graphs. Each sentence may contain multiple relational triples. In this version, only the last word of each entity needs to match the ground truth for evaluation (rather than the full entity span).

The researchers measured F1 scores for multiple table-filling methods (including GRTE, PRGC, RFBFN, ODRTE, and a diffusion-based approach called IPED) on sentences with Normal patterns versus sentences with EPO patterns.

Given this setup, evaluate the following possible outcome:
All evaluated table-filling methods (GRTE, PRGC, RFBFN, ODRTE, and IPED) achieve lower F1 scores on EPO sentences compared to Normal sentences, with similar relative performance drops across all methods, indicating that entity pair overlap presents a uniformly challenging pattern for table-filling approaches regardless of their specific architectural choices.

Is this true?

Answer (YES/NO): NO